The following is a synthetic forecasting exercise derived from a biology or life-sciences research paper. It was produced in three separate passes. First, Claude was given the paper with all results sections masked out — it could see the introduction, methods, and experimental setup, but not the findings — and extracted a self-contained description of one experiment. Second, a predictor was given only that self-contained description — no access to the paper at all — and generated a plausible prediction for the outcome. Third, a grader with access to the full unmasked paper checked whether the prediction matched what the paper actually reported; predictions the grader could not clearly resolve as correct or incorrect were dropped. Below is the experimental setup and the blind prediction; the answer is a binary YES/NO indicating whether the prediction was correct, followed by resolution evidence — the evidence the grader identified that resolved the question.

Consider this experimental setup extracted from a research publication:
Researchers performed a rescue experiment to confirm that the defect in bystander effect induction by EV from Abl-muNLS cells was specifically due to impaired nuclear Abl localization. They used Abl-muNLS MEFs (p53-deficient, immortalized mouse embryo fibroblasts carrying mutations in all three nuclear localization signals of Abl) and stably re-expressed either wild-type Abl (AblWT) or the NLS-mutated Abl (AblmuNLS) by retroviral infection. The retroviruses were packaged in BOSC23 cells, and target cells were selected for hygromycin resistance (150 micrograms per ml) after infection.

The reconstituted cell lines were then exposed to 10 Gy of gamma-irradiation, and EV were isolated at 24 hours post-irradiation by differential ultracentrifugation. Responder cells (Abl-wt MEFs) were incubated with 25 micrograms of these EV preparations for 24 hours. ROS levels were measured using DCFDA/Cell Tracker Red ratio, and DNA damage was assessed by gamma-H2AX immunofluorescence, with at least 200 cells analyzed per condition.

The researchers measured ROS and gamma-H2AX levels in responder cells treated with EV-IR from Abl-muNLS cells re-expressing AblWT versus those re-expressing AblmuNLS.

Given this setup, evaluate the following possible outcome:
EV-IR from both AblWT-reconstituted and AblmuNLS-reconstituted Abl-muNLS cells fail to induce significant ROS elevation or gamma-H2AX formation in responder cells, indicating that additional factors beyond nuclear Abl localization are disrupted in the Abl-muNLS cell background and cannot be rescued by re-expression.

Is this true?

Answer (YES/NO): NO